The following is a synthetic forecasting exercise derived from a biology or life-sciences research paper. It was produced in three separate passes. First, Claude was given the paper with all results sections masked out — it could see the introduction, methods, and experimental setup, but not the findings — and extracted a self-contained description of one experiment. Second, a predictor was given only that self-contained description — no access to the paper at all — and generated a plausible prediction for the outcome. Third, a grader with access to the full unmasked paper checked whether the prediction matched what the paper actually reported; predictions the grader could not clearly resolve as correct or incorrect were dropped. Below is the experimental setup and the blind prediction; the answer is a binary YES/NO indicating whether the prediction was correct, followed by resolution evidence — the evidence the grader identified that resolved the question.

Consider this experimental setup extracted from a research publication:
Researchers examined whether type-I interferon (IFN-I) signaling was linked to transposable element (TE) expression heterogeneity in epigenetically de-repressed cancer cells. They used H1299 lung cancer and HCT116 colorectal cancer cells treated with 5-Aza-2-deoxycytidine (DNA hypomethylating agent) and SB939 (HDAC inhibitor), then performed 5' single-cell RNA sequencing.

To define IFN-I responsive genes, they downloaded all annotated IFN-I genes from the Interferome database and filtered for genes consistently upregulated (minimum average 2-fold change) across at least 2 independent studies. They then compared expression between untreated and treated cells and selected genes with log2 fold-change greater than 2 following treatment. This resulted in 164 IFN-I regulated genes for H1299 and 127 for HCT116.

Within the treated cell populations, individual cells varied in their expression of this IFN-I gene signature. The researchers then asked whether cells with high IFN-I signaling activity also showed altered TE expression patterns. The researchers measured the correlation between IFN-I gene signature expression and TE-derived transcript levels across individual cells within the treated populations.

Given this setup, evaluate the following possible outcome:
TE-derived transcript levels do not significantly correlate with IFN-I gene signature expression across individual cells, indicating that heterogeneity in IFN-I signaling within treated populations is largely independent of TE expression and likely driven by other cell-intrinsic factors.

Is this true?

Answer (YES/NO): NO